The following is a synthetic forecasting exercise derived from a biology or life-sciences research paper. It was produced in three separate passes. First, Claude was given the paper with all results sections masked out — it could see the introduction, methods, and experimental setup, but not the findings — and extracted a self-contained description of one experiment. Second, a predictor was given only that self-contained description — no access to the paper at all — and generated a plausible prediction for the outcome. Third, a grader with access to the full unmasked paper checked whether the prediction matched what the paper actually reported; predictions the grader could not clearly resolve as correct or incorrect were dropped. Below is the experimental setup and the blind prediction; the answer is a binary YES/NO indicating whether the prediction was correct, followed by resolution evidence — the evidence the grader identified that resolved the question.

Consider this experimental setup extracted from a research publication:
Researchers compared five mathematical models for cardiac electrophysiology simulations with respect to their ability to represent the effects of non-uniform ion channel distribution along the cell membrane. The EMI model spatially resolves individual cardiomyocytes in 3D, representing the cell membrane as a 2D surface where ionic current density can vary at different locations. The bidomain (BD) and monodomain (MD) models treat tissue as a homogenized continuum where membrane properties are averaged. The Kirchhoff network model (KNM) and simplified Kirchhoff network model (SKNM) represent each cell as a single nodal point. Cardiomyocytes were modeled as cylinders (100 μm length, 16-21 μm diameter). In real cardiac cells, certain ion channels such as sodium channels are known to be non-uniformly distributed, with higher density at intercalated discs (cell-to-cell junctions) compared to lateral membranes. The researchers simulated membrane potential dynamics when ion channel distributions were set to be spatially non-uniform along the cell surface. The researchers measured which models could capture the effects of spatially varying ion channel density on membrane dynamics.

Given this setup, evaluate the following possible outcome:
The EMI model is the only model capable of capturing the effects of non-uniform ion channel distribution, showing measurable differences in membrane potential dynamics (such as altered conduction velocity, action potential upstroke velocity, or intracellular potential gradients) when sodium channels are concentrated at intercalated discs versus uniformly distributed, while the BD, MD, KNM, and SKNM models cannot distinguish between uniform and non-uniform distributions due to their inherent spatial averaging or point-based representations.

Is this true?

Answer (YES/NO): NO